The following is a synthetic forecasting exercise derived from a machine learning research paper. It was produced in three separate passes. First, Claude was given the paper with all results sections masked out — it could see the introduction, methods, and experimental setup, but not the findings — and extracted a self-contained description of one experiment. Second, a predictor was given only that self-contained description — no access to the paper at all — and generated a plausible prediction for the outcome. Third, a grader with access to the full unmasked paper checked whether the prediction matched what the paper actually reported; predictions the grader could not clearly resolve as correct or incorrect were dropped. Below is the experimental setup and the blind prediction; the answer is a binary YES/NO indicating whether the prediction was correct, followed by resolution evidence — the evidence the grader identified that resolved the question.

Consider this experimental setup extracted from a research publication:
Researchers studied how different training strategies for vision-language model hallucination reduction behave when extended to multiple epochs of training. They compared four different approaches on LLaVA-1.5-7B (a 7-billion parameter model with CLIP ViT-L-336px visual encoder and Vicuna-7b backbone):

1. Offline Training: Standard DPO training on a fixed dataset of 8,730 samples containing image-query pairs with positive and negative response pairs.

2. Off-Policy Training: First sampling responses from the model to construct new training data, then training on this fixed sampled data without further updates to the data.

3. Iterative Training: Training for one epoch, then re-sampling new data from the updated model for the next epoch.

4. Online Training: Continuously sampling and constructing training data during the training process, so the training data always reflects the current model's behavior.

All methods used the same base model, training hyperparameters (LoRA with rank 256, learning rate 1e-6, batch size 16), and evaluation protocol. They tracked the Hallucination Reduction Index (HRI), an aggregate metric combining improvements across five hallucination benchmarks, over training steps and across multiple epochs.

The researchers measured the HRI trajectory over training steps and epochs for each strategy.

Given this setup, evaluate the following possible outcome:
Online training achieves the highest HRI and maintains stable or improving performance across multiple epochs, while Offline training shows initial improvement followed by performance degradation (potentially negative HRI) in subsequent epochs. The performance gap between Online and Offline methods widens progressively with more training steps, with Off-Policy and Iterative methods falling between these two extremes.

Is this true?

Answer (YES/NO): NO